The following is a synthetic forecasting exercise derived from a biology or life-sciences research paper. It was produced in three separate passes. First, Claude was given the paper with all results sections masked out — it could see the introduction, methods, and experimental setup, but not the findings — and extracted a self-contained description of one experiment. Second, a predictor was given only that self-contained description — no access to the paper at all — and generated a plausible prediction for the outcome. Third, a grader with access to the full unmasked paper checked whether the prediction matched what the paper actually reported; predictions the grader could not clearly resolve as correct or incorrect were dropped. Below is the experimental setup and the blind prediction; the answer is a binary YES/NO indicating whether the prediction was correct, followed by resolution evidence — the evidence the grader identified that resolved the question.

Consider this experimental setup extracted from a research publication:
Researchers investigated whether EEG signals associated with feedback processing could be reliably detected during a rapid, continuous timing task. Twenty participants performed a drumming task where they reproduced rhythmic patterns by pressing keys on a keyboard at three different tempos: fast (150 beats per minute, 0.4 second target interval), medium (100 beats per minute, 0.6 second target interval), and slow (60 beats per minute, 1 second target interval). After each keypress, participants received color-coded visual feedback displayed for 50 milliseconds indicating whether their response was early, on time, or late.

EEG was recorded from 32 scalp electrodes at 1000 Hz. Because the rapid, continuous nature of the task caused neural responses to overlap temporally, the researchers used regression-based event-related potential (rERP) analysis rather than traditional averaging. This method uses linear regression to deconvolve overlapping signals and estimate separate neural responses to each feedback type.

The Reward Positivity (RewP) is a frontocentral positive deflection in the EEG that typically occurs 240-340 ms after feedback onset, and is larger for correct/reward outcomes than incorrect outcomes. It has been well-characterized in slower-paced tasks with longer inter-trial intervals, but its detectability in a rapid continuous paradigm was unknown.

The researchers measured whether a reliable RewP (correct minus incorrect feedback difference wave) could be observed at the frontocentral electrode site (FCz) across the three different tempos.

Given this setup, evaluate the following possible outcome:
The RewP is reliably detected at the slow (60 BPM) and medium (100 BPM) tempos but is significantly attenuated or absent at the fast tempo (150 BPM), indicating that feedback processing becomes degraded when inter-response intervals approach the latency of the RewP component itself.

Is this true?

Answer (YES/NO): YES